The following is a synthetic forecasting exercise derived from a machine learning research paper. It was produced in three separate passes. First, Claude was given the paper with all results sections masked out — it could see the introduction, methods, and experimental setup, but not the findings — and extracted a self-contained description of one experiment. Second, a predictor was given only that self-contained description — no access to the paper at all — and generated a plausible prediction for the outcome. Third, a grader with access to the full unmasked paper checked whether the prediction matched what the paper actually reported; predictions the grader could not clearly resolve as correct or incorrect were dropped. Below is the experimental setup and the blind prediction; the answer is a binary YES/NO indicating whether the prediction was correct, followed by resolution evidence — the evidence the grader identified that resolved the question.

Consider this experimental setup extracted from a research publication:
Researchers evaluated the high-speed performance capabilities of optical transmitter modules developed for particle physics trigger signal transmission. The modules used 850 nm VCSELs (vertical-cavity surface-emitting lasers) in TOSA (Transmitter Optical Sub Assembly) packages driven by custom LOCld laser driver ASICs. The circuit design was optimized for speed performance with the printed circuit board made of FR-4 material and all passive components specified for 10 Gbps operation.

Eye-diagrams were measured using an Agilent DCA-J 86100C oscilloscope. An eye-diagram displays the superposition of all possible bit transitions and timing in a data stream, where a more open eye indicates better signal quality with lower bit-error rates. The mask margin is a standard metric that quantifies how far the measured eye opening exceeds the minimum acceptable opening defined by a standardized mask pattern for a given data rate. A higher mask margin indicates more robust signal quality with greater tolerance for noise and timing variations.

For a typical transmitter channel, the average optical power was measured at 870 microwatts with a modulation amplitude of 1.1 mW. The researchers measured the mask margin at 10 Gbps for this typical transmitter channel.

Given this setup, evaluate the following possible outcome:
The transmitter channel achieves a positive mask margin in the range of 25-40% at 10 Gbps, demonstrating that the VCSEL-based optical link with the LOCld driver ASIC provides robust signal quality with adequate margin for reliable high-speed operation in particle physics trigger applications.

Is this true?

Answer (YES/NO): NO